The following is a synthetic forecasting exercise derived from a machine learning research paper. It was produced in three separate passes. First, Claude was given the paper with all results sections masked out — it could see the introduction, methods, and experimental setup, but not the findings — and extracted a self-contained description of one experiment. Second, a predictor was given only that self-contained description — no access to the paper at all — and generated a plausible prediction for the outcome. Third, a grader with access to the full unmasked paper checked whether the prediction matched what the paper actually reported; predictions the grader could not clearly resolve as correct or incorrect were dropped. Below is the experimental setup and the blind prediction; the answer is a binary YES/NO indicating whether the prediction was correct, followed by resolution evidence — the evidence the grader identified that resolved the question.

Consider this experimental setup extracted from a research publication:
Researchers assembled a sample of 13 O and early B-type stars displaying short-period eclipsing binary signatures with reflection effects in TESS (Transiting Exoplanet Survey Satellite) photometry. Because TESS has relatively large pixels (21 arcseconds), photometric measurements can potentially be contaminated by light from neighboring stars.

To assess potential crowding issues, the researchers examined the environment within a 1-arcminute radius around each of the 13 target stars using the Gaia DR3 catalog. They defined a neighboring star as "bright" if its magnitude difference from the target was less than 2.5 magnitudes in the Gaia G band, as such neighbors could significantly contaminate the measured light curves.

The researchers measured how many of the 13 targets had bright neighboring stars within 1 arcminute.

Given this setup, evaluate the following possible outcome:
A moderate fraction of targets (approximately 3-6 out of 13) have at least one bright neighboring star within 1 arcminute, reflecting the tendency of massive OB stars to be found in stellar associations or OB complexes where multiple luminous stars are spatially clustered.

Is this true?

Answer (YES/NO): NO